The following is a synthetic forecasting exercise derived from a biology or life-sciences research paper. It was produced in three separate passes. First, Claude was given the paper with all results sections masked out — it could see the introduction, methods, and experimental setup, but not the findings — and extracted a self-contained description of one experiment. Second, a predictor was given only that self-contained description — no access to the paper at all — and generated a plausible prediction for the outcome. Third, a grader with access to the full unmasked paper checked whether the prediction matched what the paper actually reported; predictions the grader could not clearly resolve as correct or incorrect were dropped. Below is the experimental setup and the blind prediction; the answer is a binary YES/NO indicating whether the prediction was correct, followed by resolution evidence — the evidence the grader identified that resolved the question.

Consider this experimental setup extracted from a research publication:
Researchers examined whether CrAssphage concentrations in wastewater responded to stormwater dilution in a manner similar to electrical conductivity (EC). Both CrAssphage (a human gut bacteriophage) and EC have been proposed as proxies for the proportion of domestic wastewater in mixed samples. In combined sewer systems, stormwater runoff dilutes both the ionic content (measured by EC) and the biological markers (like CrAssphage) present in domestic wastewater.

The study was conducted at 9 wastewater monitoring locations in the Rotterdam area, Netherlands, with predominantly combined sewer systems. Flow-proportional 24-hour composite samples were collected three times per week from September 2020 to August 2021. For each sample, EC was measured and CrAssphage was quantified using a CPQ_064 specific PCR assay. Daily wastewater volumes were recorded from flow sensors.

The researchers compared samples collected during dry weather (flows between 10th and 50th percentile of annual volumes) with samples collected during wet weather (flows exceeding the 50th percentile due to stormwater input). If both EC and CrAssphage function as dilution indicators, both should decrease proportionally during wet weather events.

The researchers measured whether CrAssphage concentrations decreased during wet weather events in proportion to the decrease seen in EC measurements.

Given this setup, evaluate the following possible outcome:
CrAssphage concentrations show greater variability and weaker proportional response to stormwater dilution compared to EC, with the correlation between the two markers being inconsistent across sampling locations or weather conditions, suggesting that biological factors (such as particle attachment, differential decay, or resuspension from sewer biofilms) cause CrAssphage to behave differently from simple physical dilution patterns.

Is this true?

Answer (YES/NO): NO